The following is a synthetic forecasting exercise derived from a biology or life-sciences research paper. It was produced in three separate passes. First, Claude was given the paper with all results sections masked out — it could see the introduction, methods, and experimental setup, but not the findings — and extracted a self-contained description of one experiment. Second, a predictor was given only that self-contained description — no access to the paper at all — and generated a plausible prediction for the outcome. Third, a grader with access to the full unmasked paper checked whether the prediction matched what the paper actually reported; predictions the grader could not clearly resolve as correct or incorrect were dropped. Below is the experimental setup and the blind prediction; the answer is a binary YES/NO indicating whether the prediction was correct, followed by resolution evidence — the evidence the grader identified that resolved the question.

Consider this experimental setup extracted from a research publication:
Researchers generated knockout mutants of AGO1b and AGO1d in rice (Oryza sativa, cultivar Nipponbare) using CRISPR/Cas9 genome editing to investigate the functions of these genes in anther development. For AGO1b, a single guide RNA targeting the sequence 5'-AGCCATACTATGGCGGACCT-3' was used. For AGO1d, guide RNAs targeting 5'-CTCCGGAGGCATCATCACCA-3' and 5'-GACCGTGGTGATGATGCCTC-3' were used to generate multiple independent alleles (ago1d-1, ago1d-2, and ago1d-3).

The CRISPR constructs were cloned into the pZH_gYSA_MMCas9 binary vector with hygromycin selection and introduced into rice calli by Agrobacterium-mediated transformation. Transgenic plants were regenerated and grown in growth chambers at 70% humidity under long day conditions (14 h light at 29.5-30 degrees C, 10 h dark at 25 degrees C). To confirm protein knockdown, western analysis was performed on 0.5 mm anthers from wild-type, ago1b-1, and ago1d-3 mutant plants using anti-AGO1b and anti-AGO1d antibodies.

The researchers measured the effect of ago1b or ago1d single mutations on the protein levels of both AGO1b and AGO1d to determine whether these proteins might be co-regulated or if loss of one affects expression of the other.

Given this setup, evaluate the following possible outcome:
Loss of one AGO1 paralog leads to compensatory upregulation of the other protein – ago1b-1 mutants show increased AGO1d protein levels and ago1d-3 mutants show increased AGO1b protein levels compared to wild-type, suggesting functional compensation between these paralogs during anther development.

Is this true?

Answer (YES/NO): NO